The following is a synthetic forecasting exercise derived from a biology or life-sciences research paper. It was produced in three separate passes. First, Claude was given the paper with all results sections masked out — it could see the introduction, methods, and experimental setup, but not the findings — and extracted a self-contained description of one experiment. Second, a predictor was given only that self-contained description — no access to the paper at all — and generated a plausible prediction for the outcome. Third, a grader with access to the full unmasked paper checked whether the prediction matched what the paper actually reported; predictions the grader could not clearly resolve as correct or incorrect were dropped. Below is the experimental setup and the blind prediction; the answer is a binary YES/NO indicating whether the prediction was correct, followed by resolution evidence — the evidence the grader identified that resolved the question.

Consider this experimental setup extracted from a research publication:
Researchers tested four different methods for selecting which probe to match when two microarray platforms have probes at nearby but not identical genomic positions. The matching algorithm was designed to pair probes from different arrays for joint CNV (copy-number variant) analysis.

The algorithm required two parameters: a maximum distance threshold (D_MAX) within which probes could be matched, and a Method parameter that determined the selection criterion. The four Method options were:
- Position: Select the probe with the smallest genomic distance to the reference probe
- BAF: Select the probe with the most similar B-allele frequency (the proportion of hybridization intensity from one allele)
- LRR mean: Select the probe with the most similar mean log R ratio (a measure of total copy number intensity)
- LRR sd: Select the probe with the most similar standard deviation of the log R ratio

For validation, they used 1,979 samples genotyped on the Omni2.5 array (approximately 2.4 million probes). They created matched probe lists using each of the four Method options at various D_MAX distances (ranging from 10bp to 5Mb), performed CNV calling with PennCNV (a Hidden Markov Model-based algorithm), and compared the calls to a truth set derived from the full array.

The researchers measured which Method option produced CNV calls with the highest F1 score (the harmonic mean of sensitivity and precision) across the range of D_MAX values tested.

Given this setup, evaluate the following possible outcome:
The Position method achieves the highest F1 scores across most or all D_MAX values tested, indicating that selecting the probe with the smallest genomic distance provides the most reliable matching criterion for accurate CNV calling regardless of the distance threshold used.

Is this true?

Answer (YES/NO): YES